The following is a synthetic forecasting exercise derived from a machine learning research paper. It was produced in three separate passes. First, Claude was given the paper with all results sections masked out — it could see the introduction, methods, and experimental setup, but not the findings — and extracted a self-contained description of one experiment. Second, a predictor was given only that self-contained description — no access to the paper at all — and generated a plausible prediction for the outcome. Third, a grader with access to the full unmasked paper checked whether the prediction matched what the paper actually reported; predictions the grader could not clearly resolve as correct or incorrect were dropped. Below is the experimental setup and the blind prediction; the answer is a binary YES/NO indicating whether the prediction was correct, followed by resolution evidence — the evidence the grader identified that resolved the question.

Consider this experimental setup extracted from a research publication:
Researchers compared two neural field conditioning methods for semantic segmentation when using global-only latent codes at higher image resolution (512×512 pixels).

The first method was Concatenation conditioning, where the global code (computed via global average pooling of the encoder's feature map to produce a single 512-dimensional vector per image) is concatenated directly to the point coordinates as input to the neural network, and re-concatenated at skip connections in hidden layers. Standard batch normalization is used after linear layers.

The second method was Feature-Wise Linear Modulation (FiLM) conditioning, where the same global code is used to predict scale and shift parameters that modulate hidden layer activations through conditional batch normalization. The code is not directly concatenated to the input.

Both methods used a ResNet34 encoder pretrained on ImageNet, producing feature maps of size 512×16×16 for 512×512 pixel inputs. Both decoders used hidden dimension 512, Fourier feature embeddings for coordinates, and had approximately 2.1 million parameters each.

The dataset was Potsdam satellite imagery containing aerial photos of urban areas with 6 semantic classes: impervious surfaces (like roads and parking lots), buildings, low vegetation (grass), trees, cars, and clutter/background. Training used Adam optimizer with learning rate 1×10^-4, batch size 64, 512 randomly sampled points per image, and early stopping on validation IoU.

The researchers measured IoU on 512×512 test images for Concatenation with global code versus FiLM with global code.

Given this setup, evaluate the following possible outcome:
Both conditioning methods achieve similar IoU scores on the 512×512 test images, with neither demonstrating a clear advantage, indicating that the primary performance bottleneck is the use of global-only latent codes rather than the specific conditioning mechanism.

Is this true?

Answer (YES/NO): YES